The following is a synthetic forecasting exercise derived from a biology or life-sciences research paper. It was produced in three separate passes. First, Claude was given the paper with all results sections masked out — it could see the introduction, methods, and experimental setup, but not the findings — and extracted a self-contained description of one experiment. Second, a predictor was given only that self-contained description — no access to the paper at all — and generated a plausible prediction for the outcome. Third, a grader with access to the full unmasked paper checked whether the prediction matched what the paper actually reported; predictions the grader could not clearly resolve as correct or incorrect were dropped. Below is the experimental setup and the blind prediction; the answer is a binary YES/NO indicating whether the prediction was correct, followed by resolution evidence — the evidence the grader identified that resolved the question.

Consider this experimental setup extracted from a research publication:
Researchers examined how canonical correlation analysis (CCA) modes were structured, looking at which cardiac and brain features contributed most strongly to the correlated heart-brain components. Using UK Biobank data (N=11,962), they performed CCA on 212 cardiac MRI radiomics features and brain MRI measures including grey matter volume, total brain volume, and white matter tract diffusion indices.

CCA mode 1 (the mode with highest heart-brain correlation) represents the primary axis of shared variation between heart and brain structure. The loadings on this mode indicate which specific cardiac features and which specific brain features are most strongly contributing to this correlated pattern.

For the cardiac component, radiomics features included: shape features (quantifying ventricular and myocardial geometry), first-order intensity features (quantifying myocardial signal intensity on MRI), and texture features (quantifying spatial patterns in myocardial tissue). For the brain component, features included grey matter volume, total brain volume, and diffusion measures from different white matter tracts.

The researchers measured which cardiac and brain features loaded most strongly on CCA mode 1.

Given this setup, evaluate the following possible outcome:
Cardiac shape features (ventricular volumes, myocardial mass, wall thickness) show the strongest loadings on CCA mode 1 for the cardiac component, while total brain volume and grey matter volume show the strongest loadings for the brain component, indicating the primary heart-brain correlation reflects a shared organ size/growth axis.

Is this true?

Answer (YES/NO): NO